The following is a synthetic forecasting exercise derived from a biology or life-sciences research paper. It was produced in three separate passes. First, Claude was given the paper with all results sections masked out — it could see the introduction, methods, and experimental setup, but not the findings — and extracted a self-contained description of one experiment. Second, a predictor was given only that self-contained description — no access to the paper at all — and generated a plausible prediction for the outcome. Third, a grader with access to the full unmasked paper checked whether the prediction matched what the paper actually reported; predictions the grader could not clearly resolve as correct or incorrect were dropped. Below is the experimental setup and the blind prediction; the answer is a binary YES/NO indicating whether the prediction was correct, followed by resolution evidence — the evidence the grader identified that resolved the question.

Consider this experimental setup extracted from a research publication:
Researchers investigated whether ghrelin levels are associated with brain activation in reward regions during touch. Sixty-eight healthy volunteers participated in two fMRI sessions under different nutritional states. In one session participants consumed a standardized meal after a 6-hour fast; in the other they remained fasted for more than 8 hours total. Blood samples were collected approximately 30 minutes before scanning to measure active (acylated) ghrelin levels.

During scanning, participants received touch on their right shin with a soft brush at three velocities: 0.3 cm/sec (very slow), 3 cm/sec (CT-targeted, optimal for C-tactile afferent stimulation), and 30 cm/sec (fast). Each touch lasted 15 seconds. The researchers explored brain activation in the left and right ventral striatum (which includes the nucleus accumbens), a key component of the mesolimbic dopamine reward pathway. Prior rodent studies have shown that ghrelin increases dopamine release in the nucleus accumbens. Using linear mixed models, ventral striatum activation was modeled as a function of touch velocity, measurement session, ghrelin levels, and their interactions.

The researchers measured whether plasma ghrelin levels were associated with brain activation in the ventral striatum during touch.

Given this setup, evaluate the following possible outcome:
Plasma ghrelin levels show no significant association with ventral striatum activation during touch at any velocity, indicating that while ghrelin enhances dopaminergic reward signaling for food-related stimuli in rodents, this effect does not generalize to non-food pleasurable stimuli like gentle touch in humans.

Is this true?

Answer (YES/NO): YES